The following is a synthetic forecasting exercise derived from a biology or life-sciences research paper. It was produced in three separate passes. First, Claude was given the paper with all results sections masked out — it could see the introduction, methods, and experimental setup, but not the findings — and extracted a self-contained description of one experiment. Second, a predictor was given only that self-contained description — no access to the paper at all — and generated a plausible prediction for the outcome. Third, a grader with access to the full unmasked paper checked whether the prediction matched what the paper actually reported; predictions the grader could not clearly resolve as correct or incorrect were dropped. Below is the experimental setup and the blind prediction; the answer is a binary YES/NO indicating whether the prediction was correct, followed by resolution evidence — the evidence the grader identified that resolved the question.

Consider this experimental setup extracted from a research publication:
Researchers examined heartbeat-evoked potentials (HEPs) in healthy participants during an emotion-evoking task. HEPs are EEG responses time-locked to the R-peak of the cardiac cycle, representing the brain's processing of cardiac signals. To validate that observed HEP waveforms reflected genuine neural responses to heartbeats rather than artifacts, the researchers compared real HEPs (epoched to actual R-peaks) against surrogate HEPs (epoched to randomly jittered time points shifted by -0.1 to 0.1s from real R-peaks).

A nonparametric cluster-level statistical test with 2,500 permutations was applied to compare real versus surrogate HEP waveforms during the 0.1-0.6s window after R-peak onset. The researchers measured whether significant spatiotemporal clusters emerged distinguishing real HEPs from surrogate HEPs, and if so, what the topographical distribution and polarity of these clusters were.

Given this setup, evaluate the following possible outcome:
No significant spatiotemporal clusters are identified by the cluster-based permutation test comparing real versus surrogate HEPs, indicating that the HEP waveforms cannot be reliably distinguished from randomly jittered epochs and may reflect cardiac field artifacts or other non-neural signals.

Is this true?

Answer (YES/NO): NO